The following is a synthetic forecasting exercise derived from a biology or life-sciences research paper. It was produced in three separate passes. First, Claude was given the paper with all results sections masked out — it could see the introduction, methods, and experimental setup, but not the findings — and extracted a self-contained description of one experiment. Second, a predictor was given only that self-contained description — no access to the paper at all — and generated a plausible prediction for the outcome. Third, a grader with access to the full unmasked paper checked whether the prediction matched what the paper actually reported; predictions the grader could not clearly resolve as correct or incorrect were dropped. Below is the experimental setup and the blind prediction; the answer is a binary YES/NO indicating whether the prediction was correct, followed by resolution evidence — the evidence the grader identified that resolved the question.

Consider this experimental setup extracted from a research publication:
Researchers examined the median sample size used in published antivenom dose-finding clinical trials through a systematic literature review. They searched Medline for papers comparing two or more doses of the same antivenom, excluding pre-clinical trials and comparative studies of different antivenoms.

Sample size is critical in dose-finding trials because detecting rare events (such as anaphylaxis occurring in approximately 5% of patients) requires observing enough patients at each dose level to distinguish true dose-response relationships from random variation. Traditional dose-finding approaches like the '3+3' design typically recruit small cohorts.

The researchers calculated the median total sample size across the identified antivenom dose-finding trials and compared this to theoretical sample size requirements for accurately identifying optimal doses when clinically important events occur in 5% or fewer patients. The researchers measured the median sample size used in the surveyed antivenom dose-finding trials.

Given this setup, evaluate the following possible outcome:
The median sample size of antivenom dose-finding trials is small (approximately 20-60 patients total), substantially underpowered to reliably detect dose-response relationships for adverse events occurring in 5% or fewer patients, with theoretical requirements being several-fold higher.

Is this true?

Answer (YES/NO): YES